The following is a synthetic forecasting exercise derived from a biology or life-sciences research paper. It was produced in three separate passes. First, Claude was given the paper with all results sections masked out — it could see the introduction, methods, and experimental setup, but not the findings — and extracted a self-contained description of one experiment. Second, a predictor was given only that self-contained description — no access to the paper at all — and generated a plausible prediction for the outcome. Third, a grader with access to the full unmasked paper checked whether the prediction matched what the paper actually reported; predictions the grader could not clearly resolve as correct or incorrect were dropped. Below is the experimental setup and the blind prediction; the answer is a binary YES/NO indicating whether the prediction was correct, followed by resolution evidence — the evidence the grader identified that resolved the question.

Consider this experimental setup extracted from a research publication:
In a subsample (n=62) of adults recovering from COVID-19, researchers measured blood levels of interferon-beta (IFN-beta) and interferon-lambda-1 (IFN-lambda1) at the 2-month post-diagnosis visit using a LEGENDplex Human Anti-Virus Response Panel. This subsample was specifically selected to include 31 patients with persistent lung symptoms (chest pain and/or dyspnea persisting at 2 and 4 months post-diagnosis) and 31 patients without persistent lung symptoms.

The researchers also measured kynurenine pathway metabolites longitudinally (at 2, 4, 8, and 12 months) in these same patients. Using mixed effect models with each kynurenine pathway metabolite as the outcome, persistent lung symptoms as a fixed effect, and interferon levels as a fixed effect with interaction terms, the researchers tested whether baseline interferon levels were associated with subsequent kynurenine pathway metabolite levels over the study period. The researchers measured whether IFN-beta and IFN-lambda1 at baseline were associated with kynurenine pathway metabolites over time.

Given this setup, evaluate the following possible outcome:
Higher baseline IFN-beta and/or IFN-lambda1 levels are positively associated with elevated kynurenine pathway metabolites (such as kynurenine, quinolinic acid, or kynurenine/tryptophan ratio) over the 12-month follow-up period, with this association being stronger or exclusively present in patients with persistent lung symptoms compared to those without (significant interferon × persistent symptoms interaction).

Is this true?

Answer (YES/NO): NO